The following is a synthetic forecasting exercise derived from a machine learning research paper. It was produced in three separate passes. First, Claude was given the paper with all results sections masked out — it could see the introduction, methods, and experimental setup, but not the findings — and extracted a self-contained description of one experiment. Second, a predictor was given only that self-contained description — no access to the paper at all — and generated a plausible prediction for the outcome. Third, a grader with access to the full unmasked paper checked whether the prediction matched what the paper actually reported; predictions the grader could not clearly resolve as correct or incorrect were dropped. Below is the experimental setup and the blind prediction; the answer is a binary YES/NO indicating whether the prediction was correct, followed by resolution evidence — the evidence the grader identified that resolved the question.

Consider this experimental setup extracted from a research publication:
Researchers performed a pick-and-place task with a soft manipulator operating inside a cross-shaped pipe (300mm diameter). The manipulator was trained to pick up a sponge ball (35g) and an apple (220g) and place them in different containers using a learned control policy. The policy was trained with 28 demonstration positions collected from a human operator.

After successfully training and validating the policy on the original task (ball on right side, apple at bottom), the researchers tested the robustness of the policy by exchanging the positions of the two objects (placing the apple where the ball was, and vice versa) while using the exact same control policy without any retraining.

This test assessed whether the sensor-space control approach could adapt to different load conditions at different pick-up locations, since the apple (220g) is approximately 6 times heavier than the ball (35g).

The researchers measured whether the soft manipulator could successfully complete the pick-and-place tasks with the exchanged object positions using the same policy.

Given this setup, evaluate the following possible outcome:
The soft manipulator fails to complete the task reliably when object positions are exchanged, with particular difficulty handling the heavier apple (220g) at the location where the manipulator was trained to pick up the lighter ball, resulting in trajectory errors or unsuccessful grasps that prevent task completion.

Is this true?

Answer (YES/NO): NO